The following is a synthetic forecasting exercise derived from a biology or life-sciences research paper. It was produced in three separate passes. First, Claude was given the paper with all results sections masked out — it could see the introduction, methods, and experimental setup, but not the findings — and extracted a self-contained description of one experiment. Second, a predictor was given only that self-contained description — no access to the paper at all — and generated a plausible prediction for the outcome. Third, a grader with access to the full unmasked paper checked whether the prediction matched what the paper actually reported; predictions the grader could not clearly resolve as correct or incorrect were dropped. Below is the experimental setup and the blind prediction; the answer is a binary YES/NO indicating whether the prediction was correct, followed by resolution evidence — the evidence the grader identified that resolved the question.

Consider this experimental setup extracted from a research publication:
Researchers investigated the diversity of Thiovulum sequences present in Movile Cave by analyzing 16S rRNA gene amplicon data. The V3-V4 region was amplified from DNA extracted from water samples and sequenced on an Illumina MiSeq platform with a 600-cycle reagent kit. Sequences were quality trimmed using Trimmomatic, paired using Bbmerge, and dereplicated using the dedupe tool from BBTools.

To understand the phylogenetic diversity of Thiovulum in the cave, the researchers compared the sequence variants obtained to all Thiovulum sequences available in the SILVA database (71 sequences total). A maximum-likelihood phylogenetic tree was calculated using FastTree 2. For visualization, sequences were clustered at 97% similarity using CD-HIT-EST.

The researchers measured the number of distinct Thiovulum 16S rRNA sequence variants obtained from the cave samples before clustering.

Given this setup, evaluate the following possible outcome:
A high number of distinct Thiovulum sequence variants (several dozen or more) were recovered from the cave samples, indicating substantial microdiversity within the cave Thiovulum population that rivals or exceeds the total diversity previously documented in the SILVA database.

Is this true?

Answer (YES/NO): YES